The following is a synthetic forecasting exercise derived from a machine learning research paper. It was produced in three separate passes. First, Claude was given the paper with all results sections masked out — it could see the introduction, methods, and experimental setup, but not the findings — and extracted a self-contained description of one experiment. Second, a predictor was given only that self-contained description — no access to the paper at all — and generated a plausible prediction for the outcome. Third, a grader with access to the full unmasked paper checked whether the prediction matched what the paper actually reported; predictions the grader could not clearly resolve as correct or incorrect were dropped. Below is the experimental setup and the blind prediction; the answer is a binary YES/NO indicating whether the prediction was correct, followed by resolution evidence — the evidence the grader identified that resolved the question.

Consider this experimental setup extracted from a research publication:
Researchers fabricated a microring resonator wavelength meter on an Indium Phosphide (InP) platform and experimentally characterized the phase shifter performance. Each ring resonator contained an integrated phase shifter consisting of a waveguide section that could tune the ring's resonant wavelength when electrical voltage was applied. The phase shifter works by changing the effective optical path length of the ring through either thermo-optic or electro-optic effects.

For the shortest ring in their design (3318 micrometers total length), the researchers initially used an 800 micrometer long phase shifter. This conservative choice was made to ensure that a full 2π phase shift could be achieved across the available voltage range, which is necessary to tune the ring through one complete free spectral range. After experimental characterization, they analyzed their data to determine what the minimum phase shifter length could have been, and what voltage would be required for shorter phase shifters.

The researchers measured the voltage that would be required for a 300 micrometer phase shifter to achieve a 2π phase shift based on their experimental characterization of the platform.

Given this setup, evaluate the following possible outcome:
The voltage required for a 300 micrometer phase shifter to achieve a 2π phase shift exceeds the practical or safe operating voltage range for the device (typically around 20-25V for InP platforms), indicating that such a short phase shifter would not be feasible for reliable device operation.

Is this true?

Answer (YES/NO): NO